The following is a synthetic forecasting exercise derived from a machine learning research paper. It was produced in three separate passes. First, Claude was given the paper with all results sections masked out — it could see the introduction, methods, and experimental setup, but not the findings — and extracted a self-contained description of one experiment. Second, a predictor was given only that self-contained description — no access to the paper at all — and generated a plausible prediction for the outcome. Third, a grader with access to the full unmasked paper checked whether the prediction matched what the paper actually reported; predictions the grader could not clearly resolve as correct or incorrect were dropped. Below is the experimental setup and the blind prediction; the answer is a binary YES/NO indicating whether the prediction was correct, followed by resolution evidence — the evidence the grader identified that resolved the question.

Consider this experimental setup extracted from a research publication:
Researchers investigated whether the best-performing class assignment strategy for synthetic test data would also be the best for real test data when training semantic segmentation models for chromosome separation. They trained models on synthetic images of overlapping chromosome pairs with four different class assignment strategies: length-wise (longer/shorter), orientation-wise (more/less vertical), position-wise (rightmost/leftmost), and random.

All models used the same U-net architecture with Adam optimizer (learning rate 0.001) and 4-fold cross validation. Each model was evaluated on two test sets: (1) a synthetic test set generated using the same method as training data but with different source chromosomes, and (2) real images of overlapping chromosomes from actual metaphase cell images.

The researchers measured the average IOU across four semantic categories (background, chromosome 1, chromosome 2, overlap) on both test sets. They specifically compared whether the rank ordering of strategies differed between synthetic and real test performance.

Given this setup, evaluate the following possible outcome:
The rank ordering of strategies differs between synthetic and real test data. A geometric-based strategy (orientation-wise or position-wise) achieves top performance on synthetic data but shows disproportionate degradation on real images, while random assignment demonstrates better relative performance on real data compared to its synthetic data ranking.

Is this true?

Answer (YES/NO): NO